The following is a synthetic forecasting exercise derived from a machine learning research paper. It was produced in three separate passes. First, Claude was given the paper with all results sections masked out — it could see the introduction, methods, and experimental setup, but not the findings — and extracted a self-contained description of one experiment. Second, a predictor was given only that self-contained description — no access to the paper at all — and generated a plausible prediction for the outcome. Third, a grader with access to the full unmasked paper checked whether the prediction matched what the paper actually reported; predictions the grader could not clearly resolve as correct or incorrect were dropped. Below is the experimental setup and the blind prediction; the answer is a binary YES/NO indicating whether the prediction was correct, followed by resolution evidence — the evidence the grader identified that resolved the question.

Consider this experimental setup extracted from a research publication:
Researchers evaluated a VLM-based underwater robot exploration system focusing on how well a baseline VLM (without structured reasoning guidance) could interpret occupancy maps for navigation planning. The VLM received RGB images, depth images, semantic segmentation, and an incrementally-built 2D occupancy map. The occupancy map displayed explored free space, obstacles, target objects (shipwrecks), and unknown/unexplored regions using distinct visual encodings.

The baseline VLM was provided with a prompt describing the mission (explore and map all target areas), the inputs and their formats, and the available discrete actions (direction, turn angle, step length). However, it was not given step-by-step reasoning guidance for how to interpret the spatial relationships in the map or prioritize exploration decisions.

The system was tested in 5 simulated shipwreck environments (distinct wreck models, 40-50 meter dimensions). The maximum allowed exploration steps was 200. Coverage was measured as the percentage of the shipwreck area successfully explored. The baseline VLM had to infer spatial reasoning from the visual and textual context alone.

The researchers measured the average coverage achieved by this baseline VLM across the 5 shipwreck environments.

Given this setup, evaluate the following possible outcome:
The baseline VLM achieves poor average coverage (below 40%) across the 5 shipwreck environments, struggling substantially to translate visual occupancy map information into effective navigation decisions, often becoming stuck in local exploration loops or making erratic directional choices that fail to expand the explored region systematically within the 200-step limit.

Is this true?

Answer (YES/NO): NO